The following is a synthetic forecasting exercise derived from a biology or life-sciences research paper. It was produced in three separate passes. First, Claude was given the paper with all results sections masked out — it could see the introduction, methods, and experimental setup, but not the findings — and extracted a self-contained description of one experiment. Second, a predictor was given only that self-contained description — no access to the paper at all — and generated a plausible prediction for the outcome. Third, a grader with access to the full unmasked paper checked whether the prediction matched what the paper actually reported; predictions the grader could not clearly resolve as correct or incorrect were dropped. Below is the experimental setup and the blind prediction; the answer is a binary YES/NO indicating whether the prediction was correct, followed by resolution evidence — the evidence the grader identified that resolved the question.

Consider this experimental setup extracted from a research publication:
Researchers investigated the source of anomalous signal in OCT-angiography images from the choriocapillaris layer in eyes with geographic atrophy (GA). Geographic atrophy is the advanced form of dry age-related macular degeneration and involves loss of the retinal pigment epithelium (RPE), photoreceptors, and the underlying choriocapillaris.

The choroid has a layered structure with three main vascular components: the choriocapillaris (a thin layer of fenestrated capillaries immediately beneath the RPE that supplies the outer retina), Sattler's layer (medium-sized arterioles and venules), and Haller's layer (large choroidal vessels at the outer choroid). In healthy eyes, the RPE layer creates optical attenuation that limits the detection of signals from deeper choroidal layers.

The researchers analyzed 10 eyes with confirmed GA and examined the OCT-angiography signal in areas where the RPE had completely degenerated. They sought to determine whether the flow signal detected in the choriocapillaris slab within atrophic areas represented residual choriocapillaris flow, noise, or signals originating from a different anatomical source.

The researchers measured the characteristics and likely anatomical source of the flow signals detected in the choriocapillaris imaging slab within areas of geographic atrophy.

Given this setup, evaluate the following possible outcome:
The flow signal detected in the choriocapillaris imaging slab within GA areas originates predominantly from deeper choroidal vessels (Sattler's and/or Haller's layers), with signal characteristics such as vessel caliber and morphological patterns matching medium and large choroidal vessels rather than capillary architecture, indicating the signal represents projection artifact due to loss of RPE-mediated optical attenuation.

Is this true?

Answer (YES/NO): YES